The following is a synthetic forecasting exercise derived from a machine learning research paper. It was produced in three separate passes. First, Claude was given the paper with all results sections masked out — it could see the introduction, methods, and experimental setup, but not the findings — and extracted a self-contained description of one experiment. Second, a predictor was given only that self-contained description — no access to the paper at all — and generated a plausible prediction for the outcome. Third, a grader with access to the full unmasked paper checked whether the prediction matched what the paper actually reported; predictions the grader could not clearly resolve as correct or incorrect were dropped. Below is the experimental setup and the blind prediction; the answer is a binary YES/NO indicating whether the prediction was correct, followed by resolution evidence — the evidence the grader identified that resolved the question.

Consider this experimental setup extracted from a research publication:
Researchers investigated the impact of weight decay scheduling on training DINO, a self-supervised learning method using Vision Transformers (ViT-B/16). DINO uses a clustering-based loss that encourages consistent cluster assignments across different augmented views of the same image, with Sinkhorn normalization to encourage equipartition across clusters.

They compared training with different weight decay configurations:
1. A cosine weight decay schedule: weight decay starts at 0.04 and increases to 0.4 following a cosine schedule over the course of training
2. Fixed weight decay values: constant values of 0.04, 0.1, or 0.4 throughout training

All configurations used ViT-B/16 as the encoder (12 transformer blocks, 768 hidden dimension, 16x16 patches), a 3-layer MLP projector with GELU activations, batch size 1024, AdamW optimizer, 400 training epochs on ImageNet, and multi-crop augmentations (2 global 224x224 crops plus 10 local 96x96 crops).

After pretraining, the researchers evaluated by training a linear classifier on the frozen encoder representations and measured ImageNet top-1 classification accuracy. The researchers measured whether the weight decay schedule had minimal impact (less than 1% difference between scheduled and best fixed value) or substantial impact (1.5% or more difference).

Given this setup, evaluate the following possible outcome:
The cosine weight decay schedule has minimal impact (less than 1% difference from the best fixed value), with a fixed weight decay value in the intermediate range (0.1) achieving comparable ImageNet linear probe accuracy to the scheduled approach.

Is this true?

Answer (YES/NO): NO